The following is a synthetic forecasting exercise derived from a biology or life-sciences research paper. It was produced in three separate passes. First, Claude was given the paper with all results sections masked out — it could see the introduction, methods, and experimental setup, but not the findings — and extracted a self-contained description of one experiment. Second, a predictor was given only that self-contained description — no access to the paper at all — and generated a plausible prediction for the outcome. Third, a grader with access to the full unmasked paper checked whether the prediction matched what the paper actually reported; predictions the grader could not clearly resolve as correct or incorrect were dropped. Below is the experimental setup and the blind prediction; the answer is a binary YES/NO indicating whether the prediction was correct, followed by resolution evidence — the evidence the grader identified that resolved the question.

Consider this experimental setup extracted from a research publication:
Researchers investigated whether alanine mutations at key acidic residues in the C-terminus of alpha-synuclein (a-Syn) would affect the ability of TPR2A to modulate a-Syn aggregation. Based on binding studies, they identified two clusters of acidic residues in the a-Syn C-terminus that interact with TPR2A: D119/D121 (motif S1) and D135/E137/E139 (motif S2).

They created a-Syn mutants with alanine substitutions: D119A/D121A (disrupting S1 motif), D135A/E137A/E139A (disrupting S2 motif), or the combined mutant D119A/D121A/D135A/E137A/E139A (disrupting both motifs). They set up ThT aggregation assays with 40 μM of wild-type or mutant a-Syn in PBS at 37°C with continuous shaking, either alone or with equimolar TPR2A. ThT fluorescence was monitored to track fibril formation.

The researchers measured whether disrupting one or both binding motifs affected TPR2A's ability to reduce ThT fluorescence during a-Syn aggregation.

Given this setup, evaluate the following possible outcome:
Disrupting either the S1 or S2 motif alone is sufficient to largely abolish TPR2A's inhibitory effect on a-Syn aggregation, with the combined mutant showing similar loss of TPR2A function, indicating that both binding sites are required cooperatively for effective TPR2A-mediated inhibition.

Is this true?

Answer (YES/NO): NO